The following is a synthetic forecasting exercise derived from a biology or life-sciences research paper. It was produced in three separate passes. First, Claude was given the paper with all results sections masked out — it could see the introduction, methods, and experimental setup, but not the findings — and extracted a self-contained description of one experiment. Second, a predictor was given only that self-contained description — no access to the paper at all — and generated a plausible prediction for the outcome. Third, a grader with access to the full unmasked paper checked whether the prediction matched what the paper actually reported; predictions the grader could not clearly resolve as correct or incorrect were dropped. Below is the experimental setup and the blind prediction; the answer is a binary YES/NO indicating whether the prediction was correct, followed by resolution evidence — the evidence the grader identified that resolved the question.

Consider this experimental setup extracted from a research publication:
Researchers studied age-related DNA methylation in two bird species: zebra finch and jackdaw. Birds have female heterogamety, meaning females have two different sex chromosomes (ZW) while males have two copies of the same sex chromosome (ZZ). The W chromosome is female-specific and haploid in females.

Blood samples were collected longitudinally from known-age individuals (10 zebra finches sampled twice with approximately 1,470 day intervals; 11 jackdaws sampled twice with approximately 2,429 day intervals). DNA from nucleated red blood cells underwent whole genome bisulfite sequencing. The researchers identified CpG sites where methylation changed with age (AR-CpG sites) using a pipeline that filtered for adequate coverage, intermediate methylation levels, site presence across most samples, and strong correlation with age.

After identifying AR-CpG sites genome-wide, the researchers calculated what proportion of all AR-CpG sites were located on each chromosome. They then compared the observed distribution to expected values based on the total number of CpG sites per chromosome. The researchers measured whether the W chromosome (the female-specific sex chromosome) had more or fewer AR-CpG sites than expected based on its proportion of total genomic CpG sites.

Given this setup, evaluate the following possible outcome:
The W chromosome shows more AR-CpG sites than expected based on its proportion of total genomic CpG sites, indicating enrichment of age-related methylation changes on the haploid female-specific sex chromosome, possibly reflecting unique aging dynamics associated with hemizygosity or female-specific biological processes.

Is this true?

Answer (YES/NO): YES